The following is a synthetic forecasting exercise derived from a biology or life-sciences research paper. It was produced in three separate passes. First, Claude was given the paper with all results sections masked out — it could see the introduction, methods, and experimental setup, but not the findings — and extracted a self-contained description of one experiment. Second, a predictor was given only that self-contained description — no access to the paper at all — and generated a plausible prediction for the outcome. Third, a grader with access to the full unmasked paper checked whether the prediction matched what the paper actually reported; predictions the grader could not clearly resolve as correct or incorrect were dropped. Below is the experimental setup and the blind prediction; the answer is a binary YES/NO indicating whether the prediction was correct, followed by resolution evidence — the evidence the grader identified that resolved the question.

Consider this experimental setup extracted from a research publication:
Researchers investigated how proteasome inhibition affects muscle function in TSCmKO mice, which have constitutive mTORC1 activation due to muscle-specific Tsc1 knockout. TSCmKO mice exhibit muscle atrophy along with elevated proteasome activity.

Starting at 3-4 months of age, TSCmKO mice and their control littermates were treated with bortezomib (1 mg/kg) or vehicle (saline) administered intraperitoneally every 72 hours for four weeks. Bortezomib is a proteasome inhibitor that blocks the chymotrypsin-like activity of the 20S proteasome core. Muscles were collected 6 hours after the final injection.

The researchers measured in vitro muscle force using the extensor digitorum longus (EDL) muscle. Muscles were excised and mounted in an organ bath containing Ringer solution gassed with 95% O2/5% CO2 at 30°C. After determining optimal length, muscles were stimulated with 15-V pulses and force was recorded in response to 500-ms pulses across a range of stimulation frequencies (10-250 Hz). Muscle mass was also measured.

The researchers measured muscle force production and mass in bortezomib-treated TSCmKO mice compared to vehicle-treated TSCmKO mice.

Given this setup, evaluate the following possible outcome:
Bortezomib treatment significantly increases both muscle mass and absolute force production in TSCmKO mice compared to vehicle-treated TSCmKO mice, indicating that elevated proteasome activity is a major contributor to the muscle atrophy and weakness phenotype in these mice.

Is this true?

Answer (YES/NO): NO